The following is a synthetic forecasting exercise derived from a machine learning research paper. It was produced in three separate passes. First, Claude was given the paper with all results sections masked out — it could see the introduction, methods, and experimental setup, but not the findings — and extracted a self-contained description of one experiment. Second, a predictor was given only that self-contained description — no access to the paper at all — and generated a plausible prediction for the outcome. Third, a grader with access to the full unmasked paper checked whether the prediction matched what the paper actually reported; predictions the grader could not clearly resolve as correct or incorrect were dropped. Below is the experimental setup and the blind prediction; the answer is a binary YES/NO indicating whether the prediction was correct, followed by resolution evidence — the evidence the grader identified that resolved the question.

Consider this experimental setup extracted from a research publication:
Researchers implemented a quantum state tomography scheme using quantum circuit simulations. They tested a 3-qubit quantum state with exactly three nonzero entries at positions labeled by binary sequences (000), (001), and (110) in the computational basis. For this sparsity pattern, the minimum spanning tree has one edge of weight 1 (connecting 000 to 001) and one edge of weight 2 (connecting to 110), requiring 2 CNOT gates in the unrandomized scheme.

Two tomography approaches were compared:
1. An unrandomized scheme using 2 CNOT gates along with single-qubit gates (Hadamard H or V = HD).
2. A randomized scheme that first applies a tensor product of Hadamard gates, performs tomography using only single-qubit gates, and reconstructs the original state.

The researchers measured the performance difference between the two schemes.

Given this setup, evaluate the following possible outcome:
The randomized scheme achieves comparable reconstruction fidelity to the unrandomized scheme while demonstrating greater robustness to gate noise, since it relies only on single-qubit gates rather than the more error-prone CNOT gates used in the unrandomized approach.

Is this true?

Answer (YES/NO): YES